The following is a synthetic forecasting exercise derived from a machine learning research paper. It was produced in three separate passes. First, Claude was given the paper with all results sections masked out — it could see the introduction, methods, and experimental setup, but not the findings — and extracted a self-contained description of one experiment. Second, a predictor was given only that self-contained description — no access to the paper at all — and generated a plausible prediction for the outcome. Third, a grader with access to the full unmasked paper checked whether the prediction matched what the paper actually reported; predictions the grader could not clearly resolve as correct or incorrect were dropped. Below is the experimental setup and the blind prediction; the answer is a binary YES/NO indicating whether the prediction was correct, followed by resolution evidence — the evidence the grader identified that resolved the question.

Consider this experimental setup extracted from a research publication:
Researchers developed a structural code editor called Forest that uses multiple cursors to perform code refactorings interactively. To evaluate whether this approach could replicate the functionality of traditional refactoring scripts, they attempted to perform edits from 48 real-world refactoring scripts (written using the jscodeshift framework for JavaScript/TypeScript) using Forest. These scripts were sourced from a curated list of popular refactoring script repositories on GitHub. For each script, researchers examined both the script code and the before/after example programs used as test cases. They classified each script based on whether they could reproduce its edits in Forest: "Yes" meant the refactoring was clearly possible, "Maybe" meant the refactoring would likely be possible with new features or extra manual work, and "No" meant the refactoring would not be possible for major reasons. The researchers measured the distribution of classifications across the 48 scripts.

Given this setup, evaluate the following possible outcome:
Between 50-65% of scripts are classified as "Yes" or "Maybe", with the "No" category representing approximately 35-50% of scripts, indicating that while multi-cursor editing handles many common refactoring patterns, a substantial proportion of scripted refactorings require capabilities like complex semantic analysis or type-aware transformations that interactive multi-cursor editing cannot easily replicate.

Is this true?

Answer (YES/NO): YES